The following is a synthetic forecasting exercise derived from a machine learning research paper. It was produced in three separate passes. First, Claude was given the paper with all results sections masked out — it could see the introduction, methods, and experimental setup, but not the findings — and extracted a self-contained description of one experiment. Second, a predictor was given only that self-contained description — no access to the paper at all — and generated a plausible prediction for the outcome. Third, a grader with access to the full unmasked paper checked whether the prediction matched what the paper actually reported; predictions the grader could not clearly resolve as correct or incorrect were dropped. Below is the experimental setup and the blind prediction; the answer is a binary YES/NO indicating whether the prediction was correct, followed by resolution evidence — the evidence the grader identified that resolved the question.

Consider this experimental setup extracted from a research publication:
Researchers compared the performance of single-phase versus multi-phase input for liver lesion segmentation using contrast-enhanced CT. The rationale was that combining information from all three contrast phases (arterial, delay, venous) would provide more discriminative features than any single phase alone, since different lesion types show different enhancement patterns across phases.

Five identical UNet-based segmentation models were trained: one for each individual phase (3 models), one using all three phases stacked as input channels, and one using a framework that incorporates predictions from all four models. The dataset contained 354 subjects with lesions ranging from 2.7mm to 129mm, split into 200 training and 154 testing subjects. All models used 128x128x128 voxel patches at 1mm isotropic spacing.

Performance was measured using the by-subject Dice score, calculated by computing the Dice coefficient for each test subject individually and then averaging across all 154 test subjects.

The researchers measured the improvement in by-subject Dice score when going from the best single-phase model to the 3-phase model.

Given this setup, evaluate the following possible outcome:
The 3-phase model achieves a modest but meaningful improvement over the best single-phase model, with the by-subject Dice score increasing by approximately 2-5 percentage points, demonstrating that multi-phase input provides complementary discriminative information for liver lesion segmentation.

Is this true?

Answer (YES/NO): NO